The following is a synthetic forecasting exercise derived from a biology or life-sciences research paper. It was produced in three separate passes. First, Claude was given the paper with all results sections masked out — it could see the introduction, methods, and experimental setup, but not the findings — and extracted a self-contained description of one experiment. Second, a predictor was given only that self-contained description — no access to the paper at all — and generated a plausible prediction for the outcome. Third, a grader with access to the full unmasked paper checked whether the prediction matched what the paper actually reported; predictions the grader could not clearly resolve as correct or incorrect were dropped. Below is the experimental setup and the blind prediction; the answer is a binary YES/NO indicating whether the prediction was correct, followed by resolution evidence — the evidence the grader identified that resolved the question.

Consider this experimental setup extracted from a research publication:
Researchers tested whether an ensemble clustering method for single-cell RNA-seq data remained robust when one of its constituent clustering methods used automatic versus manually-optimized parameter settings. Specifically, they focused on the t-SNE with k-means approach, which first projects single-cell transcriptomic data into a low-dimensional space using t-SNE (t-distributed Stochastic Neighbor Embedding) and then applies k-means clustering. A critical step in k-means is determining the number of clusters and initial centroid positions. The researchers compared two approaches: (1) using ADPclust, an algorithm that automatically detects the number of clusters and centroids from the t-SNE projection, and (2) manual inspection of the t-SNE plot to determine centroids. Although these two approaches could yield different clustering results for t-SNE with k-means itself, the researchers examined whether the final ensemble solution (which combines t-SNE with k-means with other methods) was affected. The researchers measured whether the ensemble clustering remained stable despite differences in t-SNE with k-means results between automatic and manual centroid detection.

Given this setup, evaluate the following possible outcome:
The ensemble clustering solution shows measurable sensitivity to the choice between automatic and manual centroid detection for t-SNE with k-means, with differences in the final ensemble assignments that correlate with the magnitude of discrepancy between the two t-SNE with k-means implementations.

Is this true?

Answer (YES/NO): NO